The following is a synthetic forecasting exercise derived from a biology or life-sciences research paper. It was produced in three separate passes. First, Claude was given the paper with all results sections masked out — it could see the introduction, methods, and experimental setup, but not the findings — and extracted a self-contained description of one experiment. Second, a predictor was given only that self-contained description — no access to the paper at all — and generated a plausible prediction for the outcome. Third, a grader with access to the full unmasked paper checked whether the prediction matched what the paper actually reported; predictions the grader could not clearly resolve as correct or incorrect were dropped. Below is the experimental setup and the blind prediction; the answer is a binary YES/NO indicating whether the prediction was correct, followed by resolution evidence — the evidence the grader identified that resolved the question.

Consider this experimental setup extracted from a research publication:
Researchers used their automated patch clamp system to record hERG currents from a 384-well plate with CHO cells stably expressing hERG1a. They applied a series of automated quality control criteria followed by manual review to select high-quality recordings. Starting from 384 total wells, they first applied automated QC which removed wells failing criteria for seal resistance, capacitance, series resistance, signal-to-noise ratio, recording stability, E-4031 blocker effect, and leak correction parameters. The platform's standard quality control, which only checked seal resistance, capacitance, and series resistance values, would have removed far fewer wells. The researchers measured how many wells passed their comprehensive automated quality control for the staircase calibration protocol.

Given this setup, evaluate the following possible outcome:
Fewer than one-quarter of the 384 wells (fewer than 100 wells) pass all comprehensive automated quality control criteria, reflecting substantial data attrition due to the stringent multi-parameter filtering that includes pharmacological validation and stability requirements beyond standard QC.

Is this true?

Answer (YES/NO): NO